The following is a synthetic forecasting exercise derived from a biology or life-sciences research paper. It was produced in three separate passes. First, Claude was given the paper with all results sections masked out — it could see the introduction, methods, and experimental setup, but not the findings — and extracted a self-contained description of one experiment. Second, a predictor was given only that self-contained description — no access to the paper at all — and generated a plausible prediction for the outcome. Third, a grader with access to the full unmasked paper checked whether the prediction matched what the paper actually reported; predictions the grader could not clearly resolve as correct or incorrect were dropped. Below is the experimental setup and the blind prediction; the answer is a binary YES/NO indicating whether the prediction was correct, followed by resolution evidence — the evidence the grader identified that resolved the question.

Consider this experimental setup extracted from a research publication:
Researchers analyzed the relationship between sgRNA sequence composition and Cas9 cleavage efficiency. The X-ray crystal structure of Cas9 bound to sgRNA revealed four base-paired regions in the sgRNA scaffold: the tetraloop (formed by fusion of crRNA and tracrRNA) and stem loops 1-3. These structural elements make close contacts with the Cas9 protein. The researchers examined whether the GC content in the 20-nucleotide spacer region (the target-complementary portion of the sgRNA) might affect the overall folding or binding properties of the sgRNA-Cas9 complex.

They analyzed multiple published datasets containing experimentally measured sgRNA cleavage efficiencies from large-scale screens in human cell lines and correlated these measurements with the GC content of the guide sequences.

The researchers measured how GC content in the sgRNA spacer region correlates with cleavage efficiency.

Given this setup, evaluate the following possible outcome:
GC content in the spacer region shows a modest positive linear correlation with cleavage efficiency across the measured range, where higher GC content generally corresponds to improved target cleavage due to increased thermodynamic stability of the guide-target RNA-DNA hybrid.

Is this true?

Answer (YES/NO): NO